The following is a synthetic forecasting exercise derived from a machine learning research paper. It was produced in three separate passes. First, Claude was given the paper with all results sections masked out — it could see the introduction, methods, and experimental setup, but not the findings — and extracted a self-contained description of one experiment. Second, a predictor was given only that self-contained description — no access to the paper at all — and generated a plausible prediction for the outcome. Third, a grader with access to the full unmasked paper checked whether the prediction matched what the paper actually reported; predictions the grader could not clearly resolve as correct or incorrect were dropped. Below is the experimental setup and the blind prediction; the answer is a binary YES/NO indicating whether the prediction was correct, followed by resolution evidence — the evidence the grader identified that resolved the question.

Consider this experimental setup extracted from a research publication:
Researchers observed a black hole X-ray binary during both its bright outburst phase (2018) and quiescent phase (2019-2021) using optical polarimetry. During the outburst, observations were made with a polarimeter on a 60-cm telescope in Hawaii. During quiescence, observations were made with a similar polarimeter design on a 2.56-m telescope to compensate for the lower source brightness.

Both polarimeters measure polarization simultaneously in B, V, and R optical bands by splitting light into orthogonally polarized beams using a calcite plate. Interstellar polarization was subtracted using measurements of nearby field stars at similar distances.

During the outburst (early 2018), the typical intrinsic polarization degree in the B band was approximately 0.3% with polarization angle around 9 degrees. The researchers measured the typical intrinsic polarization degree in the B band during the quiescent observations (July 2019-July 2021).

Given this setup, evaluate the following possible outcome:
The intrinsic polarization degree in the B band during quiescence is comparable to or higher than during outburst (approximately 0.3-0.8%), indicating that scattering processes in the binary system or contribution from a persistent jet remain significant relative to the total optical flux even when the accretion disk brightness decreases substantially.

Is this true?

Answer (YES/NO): NO